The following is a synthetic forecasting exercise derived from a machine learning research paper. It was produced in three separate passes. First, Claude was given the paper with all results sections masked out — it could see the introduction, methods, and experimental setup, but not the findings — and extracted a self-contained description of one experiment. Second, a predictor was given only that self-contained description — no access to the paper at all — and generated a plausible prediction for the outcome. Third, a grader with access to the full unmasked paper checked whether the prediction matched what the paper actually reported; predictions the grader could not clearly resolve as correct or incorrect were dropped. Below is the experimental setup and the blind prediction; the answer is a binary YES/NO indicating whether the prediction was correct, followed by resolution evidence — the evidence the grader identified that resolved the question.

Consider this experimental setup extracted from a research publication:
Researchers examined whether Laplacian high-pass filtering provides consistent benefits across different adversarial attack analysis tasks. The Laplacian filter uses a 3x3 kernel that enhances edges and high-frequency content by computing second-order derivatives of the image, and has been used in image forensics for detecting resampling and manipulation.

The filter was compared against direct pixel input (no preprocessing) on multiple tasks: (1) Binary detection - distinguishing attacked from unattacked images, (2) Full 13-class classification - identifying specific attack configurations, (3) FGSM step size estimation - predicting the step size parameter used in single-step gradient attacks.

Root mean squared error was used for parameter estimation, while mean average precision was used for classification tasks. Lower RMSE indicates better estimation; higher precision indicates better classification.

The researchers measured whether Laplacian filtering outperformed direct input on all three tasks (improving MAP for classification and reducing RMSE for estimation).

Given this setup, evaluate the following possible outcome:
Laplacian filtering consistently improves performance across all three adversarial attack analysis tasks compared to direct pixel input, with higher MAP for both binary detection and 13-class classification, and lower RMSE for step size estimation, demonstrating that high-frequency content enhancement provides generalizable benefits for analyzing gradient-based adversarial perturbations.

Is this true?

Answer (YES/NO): NO